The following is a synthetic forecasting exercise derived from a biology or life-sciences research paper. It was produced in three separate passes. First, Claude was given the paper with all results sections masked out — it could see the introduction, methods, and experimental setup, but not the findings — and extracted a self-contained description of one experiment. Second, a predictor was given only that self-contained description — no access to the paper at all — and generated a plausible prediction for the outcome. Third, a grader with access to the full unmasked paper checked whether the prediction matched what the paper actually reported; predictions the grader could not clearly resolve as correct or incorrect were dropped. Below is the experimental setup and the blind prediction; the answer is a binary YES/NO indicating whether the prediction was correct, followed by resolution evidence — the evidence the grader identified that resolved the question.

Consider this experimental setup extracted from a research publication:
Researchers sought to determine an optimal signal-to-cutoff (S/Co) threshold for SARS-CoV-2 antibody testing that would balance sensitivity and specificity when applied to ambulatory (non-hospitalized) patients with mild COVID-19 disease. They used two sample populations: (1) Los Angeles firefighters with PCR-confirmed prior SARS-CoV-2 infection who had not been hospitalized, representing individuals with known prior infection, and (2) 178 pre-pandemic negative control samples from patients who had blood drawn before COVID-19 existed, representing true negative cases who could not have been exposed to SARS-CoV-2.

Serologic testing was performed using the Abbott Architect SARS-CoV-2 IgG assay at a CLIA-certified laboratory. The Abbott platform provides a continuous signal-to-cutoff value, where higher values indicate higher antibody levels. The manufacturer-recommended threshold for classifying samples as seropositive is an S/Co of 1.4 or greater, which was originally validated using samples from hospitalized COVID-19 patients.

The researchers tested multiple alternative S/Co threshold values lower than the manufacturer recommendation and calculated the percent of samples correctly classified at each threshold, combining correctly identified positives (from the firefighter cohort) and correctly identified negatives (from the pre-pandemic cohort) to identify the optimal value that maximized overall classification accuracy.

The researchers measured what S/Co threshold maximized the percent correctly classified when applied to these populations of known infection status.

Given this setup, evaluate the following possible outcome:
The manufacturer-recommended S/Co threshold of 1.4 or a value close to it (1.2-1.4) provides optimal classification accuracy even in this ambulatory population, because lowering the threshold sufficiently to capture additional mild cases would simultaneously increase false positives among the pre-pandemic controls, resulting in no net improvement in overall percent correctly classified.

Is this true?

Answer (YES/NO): NO